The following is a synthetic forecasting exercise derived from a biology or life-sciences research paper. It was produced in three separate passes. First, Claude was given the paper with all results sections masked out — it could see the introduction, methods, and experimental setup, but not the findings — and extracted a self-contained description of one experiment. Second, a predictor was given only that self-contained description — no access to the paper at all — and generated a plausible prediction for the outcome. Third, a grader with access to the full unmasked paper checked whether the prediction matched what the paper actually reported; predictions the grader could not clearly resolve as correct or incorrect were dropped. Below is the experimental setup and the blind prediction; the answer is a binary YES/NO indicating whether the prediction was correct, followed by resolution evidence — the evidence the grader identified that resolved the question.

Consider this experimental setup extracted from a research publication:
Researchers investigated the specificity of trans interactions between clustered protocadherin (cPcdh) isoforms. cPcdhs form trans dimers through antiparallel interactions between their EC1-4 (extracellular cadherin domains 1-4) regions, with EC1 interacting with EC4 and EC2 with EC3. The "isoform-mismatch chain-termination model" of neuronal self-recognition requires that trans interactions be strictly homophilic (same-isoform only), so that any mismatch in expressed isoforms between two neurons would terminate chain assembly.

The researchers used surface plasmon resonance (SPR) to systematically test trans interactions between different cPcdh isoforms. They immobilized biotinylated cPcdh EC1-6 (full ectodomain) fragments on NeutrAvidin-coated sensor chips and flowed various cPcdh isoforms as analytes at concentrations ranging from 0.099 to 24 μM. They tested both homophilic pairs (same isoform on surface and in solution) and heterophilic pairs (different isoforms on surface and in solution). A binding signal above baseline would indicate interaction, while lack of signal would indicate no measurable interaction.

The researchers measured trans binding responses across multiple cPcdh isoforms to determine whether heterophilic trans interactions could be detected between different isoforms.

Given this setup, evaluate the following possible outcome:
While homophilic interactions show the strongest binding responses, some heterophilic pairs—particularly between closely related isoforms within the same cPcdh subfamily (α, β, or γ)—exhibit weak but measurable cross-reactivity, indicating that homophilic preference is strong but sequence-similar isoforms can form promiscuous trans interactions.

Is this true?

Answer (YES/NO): NO